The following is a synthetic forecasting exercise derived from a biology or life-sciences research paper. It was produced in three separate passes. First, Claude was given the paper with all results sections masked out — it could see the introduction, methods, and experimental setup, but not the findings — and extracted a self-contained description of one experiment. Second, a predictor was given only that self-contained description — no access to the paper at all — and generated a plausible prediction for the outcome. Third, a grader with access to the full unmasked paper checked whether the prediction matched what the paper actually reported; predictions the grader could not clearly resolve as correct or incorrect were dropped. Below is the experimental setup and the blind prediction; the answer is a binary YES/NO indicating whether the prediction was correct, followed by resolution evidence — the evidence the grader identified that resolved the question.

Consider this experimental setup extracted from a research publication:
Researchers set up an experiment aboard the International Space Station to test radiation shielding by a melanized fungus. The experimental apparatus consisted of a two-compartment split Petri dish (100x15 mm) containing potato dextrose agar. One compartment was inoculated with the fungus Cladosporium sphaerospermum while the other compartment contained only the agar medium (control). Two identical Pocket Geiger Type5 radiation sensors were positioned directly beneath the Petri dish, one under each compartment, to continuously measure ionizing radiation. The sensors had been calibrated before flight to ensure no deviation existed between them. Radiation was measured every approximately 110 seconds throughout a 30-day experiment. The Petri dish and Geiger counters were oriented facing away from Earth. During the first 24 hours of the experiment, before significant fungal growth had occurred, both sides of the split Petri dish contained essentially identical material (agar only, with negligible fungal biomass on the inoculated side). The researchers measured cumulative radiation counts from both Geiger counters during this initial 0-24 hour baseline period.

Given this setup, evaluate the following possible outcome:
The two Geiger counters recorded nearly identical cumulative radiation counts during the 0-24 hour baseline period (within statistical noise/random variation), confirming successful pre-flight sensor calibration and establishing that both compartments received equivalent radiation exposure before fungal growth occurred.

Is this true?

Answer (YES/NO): YES